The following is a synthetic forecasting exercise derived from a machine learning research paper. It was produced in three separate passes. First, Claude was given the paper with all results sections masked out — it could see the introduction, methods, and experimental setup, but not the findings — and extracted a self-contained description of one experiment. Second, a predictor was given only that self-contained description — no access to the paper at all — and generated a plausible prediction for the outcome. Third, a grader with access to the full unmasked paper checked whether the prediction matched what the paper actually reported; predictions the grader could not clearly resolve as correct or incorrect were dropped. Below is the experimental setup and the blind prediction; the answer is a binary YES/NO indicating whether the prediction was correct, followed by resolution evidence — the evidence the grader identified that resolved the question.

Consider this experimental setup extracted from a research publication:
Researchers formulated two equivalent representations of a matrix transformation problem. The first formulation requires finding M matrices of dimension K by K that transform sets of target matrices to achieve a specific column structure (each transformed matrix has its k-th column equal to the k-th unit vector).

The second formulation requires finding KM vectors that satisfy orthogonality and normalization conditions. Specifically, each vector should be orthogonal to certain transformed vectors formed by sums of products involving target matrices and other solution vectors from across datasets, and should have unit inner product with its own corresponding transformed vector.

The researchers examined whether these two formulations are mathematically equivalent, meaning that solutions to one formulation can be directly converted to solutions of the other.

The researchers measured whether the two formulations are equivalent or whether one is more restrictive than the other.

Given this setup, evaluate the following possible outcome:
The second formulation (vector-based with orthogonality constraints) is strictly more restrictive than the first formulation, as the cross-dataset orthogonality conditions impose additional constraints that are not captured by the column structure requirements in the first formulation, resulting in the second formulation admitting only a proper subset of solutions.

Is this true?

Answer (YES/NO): NO